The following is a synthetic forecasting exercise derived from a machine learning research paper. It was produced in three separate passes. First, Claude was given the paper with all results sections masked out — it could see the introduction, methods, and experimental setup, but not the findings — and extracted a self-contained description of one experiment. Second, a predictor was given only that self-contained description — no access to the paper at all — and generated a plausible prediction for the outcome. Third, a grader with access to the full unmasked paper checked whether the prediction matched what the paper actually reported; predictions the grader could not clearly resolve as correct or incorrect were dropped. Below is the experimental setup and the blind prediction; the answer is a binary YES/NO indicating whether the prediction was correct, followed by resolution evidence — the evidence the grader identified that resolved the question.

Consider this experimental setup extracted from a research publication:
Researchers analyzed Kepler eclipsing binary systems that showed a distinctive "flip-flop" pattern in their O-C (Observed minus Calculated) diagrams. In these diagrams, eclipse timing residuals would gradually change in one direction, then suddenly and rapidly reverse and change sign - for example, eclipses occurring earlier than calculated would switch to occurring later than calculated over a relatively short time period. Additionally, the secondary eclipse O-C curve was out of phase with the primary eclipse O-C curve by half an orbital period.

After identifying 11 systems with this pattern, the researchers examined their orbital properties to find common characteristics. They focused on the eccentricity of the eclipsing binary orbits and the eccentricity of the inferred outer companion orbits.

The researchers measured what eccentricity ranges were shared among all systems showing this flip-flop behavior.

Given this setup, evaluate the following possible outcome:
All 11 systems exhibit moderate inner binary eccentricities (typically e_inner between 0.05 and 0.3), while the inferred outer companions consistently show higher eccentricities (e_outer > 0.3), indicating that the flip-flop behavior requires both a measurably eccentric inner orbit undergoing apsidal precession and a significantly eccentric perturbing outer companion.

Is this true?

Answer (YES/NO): NO